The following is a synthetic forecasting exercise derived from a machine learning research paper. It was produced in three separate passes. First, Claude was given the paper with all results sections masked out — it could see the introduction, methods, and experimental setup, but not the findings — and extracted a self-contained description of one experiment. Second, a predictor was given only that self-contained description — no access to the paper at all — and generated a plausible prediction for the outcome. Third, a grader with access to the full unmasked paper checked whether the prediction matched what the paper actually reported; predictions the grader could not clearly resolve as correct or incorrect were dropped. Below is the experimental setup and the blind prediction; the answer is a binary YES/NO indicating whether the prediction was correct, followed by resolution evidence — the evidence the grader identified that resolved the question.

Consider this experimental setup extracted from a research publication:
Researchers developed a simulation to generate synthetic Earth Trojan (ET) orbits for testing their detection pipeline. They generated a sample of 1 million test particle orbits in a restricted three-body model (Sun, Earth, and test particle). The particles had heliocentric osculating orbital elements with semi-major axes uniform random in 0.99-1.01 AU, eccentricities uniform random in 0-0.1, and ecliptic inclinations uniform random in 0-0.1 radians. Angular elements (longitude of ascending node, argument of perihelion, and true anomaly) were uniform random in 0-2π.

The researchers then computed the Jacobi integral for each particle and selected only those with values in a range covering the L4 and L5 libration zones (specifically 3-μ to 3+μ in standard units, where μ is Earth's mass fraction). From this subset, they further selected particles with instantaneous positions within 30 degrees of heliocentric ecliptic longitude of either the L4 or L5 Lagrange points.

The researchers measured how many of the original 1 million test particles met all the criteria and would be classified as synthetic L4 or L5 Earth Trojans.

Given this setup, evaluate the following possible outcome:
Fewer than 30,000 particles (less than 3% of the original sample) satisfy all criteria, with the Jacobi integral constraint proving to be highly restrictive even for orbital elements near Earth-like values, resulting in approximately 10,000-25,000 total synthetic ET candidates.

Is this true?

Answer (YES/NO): NO